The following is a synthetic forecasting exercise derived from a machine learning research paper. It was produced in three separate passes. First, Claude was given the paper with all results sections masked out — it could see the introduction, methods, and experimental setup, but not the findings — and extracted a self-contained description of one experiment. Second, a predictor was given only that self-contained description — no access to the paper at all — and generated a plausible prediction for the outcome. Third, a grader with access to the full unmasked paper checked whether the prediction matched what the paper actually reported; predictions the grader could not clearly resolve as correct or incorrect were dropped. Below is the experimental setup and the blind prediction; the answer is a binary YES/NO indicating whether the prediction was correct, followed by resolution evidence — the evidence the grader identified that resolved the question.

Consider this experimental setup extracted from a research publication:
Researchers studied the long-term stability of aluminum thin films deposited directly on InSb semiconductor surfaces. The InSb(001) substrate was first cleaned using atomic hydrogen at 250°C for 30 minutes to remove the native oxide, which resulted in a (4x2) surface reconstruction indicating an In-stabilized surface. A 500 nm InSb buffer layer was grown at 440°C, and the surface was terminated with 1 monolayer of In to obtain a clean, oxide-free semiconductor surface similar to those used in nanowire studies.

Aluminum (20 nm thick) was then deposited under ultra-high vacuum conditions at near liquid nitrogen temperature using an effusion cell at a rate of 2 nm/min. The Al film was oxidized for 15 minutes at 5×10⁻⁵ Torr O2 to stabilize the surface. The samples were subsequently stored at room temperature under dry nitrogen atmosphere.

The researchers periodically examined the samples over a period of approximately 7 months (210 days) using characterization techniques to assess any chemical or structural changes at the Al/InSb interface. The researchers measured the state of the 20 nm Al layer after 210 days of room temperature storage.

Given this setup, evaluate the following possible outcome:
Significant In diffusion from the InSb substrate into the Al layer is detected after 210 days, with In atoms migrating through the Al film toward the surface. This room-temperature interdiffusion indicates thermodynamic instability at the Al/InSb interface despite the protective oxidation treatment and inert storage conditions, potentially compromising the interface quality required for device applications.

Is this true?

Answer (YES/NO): YES